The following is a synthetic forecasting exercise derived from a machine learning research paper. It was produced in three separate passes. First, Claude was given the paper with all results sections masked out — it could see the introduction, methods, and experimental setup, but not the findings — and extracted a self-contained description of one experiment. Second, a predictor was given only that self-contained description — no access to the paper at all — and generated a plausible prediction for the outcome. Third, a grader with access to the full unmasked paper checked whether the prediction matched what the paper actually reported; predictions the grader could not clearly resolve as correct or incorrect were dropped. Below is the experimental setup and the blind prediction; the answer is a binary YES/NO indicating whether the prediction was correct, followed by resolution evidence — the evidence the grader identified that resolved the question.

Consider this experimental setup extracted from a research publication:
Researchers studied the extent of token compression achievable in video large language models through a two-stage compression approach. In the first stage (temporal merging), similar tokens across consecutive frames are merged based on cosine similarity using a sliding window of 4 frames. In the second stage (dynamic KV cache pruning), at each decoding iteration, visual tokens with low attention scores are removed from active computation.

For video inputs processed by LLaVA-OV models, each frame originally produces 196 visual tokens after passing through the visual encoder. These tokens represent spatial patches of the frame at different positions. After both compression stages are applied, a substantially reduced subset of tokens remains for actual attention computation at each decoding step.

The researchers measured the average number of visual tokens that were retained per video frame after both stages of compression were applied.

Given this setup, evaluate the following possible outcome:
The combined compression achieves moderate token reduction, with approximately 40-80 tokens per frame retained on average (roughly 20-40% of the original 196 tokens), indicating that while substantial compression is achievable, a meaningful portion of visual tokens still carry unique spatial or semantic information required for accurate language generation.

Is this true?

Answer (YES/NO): NO